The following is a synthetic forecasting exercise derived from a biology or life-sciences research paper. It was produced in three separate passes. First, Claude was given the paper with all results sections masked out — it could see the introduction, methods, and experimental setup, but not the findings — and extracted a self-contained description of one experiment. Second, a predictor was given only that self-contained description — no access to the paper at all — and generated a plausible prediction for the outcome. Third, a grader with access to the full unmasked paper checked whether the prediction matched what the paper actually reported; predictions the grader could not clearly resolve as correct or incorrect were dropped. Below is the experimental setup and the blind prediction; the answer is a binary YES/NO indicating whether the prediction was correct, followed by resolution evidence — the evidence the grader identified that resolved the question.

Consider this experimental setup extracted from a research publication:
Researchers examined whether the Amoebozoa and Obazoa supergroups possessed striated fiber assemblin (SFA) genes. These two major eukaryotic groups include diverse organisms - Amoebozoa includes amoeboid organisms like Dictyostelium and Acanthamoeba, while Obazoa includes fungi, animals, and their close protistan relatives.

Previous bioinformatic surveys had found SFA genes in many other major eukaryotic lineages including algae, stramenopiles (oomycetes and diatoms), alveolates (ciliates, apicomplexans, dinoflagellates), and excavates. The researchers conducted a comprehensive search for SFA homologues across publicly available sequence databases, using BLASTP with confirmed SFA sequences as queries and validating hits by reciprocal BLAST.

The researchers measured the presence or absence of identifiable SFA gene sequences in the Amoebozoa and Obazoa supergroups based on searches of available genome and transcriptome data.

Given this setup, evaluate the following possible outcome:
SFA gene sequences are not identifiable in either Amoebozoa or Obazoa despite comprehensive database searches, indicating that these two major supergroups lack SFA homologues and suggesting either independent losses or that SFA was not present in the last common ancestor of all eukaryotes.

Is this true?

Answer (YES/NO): YES